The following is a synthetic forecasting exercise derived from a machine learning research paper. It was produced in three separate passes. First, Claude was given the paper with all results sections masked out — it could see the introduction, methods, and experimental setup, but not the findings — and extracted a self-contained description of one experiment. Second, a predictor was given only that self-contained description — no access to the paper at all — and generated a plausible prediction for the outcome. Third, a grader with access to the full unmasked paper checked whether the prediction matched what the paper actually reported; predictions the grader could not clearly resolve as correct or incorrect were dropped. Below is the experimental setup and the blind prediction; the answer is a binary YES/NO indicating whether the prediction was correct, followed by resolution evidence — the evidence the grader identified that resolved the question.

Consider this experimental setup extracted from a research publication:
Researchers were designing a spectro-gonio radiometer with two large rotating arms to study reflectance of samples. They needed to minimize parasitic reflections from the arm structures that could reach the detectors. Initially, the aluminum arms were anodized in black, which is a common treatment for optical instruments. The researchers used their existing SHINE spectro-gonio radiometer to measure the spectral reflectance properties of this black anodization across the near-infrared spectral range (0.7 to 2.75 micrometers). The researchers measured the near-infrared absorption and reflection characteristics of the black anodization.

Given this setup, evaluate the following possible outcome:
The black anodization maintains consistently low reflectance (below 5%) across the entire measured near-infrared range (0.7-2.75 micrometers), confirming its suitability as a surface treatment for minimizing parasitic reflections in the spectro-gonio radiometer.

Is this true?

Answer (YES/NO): NO